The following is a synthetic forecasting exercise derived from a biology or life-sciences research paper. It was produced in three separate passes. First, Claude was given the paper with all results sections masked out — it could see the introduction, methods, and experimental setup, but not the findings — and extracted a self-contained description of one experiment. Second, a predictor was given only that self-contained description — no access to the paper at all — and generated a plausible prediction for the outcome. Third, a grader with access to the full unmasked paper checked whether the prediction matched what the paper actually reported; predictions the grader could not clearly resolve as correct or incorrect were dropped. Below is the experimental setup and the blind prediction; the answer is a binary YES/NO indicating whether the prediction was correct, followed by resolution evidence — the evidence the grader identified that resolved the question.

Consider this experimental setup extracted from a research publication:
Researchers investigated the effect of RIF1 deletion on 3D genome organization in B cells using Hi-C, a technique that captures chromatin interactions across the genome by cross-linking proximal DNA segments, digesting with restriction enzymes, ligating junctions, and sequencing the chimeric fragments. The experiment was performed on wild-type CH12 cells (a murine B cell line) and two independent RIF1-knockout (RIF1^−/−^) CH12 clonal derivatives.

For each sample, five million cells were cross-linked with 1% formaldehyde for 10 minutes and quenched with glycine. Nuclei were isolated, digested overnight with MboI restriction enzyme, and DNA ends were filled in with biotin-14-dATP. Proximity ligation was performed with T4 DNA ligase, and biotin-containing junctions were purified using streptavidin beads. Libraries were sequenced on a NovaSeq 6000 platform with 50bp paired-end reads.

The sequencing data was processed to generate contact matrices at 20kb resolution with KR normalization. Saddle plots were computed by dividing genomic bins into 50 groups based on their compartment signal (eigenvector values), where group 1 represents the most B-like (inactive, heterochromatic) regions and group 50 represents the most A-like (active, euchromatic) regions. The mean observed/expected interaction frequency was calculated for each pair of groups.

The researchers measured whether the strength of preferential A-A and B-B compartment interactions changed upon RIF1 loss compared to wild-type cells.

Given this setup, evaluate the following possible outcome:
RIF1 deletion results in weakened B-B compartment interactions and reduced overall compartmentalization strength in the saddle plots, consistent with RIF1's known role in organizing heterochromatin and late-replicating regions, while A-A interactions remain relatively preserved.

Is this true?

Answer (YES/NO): NO